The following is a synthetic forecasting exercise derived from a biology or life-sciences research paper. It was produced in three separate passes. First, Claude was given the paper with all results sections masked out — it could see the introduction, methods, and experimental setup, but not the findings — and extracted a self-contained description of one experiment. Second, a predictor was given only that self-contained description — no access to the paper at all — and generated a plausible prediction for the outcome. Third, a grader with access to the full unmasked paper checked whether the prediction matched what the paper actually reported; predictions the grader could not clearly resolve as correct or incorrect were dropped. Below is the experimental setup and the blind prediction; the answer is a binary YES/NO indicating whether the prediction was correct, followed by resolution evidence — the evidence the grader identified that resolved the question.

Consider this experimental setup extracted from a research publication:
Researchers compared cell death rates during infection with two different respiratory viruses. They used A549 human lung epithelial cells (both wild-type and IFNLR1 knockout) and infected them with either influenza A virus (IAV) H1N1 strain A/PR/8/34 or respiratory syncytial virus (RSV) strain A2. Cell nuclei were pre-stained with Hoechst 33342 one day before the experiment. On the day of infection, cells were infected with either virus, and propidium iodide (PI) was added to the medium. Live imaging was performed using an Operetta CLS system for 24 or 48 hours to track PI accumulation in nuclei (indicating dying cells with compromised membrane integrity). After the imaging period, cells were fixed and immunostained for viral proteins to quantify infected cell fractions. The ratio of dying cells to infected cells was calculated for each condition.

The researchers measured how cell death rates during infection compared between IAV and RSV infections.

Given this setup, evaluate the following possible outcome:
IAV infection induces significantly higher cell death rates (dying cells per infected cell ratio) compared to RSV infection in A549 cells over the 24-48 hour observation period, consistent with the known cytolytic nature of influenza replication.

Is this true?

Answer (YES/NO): YES